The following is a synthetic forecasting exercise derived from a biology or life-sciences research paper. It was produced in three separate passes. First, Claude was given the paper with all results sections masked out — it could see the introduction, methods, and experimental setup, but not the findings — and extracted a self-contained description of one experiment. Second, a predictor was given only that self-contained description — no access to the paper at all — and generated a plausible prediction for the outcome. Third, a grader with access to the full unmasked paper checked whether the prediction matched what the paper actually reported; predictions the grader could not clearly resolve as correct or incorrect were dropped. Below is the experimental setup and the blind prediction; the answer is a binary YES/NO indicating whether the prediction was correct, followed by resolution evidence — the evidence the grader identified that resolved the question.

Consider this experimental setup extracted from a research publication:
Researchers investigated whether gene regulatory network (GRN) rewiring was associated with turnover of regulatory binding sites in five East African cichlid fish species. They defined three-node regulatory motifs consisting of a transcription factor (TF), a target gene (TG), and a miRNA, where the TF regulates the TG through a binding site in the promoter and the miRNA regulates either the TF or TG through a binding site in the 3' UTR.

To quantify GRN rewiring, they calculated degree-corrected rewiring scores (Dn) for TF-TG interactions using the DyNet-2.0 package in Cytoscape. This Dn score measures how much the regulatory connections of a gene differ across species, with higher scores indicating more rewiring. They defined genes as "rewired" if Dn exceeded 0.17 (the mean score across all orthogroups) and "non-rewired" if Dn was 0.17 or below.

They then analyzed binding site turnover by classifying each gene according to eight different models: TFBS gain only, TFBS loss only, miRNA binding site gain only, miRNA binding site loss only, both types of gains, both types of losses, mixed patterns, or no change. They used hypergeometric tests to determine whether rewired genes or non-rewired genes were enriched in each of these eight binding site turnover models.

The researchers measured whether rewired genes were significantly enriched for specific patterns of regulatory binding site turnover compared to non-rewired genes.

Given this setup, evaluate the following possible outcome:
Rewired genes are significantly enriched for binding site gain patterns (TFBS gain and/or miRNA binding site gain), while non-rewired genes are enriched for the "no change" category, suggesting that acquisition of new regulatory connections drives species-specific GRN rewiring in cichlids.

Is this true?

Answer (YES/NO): NO